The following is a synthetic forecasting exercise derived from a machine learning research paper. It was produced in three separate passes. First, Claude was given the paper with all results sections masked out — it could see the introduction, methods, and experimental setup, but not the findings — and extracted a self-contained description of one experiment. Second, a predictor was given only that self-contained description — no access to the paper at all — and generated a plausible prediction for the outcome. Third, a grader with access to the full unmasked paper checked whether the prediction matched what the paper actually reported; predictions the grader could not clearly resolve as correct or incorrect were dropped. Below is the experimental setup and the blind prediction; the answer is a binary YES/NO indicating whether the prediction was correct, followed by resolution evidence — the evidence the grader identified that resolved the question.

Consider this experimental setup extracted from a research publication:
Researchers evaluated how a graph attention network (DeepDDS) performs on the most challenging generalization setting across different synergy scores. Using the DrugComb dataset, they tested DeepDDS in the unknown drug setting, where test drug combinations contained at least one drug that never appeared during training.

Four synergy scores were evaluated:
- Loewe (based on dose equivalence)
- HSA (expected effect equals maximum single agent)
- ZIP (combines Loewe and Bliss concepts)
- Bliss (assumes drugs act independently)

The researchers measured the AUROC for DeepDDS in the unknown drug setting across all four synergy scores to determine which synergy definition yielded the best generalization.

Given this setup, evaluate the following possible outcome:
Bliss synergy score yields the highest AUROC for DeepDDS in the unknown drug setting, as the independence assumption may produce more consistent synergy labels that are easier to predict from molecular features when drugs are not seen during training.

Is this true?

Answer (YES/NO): NO